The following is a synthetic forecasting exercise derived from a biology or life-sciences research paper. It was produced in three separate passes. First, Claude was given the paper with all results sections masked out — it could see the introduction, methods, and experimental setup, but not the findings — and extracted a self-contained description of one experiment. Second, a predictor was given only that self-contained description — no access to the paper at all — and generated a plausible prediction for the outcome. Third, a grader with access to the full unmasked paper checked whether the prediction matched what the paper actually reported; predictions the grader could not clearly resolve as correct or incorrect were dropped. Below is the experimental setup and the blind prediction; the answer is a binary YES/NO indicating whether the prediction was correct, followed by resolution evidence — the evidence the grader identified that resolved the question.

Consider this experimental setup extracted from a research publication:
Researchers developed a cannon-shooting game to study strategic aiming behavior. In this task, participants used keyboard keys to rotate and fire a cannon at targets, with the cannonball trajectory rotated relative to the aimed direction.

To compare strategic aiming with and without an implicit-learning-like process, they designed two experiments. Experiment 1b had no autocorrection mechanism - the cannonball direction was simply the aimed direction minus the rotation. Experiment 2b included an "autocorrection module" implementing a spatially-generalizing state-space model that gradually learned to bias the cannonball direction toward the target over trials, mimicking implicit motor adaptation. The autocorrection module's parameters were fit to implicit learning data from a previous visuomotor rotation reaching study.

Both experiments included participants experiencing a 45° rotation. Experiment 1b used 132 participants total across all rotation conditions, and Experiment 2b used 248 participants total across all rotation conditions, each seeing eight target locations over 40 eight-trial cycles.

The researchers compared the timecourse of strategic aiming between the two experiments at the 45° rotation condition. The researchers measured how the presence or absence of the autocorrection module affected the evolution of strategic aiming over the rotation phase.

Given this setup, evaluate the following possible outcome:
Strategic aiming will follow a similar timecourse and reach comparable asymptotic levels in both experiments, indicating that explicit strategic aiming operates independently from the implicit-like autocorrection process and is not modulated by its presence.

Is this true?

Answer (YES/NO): NO